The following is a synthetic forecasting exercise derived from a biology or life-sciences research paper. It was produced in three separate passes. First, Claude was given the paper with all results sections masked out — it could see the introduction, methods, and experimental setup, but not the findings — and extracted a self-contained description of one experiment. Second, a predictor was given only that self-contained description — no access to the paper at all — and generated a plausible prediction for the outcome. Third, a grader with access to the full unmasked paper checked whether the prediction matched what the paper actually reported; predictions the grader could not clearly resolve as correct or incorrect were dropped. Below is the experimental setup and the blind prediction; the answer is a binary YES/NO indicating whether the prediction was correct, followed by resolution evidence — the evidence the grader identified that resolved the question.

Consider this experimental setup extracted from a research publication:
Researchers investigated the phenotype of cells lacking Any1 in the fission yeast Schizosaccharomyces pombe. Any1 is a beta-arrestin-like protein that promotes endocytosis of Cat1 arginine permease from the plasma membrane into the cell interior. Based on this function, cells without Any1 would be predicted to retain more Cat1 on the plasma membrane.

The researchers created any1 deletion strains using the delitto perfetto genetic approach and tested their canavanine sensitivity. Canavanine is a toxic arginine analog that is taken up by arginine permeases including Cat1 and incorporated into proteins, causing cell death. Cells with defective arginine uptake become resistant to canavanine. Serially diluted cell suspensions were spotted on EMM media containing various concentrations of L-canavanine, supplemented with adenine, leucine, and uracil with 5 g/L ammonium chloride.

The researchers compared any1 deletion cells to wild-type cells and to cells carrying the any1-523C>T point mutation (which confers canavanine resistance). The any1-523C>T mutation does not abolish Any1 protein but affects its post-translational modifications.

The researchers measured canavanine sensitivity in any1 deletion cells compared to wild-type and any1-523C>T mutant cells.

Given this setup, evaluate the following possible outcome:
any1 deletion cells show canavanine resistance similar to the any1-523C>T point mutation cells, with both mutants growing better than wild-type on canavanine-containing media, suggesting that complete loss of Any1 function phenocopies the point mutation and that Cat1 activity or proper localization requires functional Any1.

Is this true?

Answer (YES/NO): NO